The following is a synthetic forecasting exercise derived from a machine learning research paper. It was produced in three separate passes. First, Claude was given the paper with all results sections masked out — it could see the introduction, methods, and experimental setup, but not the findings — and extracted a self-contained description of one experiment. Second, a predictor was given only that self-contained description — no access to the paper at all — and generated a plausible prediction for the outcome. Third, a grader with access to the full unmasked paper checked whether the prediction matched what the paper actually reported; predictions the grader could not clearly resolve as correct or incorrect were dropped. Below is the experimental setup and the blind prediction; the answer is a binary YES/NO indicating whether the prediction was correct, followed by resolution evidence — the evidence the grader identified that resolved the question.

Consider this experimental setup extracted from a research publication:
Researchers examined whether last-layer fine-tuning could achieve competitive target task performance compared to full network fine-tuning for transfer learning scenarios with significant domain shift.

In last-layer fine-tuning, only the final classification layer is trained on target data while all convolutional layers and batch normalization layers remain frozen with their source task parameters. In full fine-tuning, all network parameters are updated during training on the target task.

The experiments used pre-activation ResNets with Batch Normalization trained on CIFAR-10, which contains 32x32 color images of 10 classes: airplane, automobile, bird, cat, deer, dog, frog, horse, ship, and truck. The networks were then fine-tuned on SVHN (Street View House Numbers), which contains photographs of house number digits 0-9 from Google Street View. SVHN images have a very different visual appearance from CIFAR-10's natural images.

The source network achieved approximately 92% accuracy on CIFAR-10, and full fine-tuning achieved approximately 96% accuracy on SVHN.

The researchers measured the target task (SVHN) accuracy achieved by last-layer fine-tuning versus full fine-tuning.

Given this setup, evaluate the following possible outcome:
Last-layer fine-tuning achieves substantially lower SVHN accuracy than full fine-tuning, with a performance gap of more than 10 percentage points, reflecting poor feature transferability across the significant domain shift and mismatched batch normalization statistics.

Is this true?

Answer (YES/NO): YES